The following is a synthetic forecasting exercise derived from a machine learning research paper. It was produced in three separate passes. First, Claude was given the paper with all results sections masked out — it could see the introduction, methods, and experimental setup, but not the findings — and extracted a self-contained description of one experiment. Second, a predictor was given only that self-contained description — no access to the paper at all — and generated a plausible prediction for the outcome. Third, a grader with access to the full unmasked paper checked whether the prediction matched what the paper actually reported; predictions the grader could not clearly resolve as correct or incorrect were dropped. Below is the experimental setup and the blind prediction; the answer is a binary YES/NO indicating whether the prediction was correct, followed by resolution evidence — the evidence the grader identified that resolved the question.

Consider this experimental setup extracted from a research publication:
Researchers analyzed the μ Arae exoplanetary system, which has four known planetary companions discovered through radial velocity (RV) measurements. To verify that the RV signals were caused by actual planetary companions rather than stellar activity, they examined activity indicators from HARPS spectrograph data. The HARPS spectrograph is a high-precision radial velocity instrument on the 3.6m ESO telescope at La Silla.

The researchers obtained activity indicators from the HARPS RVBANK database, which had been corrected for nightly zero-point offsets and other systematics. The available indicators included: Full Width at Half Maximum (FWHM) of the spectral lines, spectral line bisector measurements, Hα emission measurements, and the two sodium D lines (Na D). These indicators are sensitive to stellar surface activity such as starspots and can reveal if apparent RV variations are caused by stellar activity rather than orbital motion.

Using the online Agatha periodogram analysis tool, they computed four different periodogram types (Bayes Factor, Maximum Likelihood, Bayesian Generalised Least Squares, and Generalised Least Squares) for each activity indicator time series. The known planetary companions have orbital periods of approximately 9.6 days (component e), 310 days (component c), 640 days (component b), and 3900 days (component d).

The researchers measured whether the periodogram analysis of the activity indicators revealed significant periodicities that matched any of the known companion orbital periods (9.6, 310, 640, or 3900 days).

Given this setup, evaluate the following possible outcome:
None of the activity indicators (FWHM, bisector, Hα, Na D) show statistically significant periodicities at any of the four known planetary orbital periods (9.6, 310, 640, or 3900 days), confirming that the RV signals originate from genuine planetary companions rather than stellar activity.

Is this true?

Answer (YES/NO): YES